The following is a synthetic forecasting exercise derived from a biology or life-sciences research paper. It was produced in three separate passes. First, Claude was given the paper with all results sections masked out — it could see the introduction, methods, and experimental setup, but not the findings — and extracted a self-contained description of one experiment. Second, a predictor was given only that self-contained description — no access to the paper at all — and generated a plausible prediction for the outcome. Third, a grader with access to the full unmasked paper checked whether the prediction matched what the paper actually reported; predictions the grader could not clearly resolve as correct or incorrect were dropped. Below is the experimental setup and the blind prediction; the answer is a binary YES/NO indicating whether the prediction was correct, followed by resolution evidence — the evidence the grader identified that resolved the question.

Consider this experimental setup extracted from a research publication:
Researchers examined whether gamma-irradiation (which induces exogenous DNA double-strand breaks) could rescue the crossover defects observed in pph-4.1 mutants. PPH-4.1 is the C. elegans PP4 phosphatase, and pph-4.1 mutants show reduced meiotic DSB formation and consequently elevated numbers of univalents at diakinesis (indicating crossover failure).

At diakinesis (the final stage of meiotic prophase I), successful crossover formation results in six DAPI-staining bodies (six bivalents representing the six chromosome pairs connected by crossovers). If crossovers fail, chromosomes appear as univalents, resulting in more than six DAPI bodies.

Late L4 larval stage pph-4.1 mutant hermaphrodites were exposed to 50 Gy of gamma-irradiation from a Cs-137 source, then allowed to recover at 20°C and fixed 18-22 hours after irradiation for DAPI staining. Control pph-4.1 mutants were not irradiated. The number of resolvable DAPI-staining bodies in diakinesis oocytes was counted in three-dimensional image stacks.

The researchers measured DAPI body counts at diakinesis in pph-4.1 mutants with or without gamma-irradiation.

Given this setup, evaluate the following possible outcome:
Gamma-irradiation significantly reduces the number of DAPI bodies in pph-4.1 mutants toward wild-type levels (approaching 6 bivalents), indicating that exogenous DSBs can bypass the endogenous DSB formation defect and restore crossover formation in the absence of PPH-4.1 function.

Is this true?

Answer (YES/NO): YES